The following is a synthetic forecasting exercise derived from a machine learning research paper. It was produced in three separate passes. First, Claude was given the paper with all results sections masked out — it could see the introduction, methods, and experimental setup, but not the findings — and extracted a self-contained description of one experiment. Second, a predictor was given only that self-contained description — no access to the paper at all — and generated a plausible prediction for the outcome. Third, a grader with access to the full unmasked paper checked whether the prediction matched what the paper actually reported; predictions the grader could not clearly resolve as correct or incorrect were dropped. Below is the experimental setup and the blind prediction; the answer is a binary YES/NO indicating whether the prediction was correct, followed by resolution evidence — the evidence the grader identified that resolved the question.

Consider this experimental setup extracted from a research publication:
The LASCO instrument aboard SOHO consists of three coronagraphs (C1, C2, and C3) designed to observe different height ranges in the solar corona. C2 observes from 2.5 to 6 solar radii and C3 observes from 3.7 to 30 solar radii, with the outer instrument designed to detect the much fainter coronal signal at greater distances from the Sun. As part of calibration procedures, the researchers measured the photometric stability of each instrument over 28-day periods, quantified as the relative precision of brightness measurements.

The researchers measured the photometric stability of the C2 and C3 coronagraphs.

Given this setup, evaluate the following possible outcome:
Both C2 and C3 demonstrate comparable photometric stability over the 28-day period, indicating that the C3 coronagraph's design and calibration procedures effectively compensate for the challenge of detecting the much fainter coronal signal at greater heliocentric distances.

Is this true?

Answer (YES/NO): NO